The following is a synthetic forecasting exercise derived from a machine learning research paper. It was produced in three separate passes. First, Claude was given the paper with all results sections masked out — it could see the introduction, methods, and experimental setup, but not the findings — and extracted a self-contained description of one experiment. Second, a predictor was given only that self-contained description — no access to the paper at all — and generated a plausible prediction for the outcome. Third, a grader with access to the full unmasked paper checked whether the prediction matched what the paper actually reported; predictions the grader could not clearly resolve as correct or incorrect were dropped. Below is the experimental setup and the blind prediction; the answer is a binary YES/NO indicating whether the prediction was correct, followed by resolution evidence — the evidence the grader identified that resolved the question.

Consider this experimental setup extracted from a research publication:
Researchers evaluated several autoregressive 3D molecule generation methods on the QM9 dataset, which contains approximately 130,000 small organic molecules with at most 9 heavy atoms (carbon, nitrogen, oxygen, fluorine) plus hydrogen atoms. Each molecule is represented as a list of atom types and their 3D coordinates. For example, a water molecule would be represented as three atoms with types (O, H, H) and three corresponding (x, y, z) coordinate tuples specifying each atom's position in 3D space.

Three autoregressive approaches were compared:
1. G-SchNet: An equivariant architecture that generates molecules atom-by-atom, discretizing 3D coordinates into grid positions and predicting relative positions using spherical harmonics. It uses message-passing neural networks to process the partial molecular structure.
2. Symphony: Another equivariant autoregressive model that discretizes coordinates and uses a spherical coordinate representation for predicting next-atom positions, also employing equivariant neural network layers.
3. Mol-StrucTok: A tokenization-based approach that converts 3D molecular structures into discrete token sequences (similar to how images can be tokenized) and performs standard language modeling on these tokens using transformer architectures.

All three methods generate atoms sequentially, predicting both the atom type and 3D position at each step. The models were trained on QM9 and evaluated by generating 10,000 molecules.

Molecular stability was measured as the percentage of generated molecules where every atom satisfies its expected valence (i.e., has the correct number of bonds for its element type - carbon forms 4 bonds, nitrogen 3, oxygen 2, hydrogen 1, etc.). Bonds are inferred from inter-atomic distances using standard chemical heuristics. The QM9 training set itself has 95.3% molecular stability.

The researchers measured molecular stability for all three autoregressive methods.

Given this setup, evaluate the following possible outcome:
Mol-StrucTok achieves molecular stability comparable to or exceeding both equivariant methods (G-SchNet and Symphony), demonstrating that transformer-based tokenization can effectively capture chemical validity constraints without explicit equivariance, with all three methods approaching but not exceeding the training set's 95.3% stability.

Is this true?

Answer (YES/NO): NO